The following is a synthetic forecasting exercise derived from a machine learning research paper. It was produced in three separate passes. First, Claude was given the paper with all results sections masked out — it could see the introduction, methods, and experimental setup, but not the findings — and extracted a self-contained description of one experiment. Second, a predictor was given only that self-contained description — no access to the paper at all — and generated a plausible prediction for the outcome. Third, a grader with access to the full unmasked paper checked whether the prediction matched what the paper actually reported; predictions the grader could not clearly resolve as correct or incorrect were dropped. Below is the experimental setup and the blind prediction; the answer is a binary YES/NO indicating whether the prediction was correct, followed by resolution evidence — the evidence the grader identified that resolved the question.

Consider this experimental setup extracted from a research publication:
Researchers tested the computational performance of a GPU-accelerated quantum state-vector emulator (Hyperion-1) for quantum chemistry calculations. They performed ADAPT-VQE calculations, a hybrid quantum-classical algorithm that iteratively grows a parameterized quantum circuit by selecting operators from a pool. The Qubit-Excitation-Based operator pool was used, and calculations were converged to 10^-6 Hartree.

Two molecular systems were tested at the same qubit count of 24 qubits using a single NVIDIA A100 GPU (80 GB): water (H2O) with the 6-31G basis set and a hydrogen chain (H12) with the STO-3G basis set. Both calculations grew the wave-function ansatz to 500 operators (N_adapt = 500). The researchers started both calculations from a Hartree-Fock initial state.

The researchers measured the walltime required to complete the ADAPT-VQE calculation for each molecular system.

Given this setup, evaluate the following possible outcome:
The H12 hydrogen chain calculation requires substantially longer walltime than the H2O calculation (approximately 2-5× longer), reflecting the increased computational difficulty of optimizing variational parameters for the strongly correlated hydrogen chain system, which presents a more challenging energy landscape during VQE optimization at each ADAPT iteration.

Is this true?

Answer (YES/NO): NO